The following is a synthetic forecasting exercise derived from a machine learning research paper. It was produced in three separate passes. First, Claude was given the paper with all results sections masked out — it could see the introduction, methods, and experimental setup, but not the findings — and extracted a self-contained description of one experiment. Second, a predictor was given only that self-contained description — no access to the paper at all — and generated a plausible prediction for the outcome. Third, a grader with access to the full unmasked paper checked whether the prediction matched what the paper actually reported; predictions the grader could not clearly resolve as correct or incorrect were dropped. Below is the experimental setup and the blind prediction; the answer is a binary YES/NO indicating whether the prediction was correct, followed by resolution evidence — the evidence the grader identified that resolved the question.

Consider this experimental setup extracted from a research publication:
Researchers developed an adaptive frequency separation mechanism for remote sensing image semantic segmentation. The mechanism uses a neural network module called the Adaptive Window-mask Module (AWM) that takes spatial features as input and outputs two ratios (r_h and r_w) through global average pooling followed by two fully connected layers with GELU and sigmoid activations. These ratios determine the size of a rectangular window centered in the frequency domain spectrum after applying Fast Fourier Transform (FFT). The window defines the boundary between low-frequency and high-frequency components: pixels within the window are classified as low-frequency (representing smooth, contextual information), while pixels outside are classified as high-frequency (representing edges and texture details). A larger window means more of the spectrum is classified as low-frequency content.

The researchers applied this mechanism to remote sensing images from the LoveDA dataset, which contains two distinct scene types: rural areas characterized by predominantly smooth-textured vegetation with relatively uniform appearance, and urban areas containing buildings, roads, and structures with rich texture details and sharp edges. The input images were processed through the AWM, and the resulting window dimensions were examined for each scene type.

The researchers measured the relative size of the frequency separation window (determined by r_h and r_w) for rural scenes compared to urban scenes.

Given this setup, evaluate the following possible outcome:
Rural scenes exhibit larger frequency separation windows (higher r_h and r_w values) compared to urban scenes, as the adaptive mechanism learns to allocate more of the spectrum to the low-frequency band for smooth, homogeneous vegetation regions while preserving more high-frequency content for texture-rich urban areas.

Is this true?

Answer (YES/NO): YES